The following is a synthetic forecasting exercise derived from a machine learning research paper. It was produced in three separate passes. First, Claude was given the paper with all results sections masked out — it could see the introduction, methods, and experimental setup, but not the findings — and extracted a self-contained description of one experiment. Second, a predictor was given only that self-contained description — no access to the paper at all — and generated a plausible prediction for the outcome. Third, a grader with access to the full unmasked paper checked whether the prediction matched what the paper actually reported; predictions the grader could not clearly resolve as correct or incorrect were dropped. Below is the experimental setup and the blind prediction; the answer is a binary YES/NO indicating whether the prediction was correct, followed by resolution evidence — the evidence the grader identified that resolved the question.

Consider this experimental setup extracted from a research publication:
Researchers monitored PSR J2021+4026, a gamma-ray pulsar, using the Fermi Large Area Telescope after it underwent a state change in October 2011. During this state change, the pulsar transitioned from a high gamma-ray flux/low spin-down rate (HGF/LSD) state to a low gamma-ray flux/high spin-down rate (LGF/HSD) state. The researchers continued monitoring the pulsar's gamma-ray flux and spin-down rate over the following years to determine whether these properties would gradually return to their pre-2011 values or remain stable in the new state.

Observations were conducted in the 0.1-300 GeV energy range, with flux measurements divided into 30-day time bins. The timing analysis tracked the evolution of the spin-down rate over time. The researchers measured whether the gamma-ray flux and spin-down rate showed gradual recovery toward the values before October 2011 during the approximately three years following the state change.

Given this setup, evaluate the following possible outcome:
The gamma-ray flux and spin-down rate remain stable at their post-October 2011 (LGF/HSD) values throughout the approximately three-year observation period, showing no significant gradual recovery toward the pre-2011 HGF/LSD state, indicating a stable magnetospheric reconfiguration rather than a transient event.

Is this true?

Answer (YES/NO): YES